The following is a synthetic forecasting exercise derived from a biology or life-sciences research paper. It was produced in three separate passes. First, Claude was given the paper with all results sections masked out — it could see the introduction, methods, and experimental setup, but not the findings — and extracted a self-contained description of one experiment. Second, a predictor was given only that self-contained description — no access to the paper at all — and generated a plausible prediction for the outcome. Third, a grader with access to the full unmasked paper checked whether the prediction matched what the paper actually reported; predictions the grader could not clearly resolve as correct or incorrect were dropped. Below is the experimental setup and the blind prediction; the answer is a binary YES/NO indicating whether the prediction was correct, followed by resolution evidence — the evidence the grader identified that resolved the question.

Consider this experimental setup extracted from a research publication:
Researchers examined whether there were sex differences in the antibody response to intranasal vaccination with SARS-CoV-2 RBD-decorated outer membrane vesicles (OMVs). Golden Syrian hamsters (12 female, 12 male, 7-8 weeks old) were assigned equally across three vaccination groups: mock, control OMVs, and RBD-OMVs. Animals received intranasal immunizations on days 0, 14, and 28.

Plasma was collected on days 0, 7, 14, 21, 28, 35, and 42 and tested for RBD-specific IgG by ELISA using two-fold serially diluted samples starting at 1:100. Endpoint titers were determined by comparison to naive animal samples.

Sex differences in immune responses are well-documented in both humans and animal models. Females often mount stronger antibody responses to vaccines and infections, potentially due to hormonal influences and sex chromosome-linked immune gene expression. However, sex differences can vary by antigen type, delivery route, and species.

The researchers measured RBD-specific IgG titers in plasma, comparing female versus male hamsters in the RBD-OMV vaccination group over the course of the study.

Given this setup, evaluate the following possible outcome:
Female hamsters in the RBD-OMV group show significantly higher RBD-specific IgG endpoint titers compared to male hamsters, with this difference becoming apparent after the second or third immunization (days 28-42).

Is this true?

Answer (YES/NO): NO